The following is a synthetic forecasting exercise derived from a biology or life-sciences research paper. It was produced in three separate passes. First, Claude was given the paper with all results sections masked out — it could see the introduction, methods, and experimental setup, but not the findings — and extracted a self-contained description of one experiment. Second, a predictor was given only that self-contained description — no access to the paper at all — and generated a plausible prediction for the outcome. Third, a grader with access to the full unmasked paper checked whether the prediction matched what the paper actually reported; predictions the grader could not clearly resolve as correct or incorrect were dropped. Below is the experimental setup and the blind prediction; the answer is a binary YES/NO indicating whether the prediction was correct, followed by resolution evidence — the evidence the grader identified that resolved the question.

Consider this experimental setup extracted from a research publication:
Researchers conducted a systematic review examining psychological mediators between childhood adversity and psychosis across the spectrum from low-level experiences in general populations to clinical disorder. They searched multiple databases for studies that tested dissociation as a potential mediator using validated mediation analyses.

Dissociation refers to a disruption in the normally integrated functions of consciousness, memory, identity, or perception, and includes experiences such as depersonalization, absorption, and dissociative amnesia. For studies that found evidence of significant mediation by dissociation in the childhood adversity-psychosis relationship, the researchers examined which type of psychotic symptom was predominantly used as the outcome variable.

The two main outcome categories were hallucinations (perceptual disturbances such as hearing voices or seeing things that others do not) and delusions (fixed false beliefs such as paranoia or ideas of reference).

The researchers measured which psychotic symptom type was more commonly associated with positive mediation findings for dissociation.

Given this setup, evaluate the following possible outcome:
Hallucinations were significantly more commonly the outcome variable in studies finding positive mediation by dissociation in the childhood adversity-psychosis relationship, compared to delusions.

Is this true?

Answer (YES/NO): YES